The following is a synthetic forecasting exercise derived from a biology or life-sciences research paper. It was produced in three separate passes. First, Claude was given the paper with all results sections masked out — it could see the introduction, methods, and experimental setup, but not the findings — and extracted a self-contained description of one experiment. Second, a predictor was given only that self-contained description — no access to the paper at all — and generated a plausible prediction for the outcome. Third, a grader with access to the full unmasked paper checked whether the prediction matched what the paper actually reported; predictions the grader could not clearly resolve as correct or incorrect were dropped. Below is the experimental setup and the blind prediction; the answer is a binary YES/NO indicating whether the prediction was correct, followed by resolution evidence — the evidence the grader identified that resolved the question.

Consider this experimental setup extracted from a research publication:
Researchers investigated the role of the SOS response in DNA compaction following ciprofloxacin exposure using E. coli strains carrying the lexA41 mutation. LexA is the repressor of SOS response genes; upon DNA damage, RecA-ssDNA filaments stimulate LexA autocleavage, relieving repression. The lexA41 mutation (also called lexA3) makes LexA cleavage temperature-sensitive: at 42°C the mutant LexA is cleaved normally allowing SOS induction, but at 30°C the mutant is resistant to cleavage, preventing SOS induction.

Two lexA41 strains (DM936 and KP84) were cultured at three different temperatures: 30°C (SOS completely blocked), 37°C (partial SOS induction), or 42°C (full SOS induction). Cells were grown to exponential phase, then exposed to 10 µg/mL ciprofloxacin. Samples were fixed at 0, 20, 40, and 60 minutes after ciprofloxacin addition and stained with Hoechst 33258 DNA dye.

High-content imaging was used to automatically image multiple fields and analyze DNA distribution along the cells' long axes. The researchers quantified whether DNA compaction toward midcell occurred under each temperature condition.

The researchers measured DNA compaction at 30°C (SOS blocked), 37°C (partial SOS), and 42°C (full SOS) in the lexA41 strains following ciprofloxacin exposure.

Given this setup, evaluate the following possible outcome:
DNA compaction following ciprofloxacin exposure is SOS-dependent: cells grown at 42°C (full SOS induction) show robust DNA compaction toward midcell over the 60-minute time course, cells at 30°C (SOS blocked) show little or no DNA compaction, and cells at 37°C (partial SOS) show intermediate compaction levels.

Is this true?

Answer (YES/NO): NO